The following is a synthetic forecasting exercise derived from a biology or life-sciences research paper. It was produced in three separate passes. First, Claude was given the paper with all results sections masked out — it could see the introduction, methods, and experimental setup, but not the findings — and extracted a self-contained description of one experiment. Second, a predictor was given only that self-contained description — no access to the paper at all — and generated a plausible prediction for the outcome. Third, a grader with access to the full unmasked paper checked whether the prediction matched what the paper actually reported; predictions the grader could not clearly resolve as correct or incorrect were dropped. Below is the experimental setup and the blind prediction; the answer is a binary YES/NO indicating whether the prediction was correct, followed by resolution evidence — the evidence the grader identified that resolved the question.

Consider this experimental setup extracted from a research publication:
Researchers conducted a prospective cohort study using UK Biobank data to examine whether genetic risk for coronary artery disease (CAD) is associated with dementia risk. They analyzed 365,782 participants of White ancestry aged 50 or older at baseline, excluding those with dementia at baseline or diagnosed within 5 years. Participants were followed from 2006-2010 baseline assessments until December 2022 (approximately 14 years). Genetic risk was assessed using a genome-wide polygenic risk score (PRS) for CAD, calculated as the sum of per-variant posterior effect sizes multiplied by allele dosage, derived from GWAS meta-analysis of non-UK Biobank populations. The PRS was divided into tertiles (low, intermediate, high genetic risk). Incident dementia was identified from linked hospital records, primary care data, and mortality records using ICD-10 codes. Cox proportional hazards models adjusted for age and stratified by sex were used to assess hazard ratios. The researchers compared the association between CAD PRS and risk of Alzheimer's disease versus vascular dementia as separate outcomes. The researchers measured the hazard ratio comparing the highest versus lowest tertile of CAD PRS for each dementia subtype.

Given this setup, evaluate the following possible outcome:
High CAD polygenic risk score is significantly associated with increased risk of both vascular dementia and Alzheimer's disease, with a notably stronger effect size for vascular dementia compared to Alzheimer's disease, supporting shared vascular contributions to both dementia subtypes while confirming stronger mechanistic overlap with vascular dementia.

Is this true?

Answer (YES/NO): YES